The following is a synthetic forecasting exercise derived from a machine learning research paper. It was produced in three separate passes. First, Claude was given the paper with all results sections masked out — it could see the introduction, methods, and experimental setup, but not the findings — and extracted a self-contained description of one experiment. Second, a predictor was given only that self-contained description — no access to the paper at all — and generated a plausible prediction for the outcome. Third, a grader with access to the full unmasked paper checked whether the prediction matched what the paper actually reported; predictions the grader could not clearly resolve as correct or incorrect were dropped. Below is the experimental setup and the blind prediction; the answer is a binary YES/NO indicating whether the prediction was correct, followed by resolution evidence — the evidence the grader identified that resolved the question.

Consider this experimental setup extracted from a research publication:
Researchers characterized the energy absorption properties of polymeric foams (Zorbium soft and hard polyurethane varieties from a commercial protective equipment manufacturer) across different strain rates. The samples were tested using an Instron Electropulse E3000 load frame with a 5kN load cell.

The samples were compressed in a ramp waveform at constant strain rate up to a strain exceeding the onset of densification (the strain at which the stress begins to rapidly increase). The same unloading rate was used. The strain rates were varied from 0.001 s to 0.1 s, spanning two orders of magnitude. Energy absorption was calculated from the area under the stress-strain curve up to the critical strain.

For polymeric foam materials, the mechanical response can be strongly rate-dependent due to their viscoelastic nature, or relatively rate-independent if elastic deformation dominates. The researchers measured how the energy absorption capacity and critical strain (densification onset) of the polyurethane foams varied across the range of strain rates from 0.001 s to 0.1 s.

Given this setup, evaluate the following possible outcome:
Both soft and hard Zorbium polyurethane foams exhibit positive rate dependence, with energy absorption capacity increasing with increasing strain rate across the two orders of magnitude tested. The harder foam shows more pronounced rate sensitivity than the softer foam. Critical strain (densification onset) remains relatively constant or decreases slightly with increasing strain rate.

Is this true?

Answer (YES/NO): NO